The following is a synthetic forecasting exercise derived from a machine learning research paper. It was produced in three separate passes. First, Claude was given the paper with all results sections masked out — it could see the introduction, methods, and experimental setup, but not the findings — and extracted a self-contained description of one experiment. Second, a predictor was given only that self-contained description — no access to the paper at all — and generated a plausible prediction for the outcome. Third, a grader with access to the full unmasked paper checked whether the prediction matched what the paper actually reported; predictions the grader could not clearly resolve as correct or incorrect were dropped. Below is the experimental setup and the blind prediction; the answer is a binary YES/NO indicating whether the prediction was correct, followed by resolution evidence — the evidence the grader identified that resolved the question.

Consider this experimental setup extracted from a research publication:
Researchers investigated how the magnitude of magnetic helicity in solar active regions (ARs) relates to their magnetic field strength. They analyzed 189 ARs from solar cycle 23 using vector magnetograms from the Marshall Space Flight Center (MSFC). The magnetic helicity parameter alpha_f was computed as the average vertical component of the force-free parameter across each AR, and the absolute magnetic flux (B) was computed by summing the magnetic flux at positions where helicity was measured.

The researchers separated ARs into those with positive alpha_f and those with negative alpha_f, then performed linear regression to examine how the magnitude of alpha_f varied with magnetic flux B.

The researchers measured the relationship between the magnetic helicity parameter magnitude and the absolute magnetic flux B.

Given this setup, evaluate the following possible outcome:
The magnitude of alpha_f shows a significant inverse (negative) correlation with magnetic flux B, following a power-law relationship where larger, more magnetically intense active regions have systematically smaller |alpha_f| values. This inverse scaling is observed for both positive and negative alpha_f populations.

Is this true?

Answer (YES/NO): NO